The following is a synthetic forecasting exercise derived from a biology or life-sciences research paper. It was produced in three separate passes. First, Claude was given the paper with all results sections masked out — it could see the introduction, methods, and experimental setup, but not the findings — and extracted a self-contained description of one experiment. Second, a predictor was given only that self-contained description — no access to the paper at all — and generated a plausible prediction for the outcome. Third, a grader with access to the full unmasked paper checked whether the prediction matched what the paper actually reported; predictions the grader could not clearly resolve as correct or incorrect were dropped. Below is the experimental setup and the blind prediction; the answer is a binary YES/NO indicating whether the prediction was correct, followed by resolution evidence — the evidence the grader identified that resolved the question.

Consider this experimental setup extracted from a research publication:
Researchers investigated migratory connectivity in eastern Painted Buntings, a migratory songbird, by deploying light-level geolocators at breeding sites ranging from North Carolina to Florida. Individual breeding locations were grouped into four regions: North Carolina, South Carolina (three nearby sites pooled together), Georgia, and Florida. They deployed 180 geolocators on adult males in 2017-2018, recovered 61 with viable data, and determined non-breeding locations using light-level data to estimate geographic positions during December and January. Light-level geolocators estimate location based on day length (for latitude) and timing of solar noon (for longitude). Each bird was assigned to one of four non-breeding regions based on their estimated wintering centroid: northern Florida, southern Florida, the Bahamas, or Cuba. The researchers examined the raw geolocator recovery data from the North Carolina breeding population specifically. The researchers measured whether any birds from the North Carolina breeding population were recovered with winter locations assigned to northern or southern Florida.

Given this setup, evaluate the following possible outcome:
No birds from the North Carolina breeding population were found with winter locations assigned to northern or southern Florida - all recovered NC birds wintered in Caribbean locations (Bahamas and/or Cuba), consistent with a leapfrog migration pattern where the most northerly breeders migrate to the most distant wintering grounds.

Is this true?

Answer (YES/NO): NO